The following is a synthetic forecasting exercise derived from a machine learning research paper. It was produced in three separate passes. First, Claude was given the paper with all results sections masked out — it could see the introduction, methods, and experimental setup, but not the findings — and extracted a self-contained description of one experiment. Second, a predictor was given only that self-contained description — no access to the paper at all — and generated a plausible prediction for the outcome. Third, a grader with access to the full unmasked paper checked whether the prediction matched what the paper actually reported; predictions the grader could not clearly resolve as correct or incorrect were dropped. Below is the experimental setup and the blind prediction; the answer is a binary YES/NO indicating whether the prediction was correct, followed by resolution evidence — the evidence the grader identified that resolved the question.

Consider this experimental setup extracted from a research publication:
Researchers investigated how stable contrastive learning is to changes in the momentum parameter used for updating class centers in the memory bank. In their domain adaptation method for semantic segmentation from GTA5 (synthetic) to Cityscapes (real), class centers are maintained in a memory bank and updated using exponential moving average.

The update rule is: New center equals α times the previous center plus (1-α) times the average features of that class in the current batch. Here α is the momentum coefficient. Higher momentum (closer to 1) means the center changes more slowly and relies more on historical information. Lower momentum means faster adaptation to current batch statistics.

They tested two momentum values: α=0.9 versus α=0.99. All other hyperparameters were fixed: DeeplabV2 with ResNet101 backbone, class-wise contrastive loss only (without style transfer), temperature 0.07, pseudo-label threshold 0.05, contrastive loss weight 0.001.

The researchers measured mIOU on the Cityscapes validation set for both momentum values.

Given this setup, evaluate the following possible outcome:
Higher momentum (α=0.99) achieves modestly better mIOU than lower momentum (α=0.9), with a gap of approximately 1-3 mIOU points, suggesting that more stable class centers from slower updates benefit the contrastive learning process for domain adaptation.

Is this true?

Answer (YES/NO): NO